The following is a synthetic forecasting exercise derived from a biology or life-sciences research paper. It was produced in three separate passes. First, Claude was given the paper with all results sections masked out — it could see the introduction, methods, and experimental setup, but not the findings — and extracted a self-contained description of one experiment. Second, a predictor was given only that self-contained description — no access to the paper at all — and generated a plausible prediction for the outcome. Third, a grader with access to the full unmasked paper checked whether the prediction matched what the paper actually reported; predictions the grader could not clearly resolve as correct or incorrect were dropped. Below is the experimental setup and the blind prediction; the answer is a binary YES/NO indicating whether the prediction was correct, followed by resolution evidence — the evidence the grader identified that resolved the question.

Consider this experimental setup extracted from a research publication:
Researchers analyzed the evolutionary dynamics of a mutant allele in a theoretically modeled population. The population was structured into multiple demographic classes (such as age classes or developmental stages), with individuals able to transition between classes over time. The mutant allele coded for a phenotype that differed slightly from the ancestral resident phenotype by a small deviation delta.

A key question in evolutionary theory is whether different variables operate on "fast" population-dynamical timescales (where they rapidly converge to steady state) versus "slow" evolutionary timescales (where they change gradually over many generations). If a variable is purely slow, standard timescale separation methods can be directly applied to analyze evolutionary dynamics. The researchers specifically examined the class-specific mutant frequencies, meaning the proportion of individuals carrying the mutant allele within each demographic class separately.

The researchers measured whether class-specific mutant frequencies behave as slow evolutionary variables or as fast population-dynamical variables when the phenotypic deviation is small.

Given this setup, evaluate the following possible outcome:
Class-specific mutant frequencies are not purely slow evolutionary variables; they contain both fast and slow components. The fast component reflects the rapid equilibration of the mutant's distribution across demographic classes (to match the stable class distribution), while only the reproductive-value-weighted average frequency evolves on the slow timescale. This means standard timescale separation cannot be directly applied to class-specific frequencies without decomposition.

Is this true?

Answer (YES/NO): YES